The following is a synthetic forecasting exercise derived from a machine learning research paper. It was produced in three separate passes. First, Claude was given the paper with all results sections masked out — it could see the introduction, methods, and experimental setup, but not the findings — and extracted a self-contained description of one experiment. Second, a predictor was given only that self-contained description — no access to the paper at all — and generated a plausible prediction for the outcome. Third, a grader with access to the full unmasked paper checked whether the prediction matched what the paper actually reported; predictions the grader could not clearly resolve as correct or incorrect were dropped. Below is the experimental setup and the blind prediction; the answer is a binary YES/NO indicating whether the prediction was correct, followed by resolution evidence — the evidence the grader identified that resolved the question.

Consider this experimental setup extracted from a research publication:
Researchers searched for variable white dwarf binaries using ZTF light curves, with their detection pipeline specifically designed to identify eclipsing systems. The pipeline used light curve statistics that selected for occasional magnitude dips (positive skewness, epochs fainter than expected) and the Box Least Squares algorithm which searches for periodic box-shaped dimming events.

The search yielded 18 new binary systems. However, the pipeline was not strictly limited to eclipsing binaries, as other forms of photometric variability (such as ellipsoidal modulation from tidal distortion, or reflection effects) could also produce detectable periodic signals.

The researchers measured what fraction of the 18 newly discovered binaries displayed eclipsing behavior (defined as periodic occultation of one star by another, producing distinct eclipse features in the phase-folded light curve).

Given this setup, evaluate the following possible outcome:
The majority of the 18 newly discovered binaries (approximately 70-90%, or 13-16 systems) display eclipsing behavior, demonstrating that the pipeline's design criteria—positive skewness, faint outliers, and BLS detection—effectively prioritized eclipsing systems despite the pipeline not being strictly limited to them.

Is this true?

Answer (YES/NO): NO